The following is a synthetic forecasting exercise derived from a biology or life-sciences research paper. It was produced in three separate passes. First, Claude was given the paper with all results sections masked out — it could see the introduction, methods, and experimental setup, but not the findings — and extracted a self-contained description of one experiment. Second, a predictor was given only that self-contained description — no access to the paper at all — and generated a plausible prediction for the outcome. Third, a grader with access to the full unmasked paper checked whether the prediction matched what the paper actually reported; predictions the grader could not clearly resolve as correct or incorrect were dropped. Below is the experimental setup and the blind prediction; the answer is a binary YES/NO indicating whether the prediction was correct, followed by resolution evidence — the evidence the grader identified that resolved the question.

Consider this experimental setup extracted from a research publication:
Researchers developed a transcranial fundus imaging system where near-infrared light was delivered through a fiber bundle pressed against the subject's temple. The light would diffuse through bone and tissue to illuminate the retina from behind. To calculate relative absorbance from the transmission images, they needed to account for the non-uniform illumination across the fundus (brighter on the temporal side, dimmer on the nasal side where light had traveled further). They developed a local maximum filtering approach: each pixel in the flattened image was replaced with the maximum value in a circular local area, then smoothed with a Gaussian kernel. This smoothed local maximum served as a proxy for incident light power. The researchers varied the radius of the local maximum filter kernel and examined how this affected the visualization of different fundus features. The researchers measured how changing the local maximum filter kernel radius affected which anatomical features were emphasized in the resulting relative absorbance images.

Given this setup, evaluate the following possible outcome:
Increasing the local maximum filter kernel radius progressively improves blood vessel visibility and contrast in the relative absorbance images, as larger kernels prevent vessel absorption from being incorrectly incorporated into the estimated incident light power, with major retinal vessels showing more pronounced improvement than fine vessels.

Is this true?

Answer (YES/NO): NO